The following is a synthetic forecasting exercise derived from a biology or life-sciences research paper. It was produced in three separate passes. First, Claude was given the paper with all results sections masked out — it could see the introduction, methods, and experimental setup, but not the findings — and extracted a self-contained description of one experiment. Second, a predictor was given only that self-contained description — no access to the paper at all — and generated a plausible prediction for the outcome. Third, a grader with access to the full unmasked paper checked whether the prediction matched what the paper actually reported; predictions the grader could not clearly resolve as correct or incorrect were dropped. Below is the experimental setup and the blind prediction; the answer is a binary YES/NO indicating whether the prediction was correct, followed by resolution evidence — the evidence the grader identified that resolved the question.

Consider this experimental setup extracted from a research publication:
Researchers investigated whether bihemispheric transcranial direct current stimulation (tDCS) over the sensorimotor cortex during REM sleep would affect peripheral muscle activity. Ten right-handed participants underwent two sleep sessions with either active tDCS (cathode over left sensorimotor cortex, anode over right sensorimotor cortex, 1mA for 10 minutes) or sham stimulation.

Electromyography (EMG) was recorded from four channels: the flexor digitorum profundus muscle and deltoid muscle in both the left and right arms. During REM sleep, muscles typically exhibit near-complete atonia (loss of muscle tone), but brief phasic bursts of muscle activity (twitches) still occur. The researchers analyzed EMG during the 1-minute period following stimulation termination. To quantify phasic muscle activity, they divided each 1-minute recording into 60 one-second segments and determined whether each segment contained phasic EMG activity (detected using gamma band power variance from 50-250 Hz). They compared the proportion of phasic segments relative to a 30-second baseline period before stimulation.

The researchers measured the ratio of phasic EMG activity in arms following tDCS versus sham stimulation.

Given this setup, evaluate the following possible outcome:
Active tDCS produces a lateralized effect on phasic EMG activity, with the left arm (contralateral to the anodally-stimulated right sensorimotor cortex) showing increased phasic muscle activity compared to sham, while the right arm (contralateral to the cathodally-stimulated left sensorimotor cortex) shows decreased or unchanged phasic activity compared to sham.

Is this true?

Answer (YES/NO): NO